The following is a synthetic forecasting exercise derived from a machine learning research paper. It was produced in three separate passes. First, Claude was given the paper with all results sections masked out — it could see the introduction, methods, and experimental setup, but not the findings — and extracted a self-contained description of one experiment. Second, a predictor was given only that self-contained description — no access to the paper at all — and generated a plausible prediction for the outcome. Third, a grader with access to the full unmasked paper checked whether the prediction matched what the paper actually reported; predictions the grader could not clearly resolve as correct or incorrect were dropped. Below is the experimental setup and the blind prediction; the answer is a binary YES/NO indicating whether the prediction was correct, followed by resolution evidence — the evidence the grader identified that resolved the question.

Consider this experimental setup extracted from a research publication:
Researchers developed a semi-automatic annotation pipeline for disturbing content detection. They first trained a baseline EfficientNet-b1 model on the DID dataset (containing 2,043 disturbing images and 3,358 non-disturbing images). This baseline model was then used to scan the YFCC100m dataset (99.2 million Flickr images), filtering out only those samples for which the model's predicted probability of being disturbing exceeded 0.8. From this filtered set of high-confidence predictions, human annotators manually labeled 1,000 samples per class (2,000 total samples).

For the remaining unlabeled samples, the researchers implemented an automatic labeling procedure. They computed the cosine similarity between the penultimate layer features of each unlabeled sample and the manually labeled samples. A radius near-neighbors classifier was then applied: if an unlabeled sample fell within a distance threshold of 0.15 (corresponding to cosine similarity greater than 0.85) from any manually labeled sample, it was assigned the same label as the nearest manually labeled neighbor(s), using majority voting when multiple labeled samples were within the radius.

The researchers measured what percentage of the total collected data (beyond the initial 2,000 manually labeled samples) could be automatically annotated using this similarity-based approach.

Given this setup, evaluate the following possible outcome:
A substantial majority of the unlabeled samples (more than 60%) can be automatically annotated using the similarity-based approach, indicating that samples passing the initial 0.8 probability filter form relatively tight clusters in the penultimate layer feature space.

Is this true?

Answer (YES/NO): YES